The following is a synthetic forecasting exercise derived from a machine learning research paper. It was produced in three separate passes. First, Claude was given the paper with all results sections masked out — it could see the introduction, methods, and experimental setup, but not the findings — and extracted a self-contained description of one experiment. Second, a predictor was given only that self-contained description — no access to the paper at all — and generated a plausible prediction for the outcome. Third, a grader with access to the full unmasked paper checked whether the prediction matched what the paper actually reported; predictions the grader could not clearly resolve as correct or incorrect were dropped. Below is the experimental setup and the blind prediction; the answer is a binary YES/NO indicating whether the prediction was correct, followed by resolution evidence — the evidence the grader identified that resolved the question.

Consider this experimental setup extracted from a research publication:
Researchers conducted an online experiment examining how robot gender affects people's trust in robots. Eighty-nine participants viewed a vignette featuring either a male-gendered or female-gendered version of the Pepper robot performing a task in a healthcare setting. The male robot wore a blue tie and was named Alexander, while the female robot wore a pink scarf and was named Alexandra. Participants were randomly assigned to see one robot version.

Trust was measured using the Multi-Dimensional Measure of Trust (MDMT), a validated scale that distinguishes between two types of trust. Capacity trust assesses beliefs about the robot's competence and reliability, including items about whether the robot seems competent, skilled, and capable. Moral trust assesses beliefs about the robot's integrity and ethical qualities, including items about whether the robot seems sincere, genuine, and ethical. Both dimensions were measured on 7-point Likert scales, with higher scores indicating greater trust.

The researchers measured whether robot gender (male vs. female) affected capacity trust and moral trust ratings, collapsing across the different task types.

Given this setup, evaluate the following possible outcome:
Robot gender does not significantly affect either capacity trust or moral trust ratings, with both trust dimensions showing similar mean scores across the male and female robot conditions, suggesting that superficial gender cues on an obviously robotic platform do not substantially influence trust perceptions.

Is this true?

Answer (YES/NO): YES